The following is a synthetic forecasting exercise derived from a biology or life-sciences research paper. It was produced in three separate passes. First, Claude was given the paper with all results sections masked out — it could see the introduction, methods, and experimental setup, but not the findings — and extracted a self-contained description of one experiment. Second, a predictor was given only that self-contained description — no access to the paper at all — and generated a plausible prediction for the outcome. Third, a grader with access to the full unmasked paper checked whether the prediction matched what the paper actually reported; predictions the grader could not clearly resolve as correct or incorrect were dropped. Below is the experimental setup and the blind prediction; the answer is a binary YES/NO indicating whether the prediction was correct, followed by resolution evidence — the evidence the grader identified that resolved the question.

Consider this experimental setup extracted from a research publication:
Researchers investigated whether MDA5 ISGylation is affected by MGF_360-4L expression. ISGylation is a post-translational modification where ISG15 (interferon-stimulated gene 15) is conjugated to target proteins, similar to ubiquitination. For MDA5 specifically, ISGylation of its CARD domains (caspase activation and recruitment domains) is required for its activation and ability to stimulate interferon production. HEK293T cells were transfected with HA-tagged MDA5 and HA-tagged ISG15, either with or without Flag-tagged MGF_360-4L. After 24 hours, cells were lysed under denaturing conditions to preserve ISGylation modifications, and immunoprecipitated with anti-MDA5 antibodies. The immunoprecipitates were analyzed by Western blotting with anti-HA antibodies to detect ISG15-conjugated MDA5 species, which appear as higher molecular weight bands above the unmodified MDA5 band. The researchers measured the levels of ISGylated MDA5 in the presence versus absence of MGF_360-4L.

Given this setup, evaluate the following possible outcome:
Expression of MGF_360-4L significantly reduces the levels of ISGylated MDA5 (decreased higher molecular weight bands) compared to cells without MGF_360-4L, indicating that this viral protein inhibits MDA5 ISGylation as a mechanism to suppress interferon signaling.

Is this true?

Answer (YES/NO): YES